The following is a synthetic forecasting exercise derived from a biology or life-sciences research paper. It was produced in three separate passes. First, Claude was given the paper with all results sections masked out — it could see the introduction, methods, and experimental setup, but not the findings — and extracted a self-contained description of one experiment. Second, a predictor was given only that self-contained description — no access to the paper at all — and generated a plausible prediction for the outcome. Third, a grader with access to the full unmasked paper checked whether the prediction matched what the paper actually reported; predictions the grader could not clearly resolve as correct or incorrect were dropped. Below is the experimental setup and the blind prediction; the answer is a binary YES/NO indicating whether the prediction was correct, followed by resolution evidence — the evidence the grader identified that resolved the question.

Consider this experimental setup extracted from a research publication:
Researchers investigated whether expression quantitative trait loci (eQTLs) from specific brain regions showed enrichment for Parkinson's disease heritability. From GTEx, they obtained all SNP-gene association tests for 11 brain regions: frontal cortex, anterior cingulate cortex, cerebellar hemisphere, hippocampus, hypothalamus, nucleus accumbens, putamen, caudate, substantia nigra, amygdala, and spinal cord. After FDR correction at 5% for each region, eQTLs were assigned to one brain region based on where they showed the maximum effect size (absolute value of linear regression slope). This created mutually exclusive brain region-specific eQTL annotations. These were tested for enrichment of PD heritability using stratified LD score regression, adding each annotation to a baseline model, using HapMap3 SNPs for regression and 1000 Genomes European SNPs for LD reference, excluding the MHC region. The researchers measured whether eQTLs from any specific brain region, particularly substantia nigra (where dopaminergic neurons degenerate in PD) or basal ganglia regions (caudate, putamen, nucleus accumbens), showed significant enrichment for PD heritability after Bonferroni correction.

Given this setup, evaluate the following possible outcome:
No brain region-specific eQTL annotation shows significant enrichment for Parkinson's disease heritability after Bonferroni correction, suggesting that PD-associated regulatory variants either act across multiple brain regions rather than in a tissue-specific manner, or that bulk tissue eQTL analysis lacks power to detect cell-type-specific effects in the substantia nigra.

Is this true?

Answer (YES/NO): YES